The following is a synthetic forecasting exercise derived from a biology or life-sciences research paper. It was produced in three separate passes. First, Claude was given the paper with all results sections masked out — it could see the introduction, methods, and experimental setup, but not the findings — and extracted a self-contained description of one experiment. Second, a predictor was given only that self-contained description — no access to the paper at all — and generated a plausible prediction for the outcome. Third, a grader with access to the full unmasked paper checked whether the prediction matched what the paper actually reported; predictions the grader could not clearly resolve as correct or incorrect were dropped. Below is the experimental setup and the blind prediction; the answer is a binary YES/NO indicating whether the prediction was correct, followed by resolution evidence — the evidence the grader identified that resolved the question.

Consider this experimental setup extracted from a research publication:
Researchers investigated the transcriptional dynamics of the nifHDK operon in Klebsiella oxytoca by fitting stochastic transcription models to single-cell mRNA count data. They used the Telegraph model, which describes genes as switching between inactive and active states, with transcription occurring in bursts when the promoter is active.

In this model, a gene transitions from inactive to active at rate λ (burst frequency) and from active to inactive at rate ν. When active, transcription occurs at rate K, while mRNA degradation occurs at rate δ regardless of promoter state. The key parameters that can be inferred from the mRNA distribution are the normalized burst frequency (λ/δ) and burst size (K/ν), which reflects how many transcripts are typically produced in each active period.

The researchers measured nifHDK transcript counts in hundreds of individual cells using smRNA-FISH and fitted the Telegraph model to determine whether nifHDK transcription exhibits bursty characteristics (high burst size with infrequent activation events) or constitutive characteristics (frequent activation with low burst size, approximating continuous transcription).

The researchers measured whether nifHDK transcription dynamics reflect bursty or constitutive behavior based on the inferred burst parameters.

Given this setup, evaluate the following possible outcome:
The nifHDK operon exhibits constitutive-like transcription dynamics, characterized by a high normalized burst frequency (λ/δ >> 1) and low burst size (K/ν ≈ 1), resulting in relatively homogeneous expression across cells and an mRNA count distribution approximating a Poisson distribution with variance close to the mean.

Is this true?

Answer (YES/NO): NO